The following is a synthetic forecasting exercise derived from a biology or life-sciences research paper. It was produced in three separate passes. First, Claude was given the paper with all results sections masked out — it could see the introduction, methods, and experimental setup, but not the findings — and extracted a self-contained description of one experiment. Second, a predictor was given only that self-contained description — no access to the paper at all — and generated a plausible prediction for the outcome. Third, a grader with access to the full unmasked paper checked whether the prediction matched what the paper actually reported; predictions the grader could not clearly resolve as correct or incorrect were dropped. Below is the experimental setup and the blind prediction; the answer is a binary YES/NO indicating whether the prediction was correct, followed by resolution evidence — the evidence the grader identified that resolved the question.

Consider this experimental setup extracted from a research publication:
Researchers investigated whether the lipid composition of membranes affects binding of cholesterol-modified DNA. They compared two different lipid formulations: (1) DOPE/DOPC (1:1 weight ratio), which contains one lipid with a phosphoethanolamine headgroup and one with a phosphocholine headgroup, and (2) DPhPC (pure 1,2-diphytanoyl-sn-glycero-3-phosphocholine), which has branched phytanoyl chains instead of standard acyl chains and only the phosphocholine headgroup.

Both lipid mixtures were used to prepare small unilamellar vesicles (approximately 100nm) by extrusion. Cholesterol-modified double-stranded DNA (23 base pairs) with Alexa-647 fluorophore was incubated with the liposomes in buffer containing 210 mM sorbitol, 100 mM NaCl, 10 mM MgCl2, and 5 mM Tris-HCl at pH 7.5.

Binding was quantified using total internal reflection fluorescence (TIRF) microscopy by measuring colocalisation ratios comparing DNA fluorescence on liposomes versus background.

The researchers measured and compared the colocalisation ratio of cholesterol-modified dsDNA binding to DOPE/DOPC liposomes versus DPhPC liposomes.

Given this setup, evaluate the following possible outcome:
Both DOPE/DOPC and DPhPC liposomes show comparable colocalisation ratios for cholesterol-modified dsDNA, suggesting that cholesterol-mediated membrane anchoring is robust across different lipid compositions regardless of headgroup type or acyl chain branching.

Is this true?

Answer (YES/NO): YES